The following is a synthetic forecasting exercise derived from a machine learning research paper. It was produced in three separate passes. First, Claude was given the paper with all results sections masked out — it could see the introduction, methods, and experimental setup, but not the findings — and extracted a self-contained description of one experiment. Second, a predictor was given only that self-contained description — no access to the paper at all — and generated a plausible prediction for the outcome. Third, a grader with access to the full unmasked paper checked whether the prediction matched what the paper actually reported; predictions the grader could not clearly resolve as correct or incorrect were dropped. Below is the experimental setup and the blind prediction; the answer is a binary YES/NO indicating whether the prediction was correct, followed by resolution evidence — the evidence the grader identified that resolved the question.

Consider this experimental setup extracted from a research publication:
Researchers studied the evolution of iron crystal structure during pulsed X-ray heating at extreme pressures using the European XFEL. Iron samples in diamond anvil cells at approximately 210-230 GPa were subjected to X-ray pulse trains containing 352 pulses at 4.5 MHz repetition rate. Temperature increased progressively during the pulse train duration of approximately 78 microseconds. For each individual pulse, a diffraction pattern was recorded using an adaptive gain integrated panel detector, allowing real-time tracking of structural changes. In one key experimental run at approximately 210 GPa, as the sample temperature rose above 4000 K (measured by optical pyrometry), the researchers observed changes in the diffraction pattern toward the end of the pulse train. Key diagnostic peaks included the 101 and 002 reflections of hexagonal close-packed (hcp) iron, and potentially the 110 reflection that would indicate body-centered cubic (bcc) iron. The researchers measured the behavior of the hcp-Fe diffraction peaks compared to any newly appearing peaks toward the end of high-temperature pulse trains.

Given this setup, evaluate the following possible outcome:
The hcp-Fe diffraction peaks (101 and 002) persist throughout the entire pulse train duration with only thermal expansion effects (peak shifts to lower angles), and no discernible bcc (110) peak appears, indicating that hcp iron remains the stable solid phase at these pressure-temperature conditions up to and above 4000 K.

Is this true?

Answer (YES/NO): NO